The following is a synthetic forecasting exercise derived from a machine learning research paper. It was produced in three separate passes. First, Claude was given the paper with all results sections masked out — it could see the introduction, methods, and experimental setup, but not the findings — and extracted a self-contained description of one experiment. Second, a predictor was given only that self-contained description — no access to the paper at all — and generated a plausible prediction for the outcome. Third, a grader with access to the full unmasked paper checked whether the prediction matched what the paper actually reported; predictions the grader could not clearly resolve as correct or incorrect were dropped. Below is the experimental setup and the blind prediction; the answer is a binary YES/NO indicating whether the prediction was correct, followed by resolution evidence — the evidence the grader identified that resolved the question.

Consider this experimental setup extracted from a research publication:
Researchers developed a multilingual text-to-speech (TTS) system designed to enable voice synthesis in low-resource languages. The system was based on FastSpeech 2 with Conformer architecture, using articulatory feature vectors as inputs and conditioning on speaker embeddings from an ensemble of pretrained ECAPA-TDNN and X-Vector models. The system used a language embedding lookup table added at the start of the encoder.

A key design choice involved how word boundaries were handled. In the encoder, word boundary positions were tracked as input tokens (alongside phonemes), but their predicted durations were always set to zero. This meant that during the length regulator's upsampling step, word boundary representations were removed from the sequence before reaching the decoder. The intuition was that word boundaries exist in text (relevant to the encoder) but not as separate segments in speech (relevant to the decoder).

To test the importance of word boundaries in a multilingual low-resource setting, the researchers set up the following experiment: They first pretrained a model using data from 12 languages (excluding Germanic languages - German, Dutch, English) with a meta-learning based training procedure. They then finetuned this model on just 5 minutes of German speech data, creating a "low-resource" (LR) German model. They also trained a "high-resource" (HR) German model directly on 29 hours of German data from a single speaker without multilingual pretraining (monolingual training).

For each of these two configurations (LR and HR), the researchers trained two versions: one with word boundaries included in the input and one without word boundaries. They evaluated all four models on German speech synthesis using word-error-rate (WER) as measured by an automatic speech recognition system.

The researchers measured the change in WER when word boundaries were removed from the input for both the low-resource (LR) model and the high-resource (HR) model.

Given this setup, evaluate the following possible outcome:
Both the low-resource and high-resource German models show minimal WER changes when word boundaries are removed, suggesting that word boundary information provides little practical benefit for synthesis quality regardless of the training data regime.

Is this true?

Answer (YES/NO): NO